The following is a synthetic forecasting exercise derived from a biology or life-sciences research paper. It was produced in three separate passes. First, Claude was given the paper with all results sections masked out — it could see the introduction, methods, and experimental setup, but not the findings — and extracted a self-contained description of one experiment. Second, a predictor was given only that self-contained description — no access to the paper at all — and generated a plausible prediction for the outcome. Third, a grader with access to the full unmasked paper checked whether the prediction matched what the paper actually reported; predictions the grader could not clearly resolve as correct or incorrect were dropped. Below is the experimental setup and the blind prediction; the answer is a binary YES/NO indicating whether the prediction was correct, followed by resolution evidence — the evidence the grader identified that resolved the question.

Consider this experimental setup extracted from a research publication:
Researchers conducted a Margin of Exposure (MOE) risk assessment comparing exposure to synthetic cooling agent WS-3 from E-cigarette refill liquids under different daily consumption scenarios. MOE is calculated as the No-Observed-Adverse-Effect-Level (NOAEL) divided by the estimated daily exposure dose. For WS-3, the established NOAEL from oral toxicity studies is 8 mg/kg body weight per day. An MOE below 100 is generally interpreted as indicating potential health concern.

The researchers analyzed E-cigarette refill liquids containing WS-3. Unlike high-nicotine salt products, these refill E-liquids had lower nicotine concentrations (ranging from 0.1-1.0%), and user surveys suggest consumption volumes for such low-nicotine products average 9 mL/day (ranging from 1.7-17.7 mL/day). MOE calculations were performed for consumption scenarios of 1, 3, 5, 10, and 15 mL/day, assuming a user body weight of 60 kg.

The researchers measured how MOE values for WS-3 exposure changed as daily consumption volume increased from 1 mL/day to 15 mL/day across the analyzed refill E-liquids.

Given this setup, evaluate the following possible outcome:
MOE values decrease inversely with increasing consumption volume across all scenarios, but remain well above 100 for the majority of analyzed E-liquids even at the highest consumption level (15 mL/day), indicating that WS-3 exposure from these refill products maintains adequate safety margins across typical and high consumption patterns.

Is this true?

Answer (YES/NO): NO